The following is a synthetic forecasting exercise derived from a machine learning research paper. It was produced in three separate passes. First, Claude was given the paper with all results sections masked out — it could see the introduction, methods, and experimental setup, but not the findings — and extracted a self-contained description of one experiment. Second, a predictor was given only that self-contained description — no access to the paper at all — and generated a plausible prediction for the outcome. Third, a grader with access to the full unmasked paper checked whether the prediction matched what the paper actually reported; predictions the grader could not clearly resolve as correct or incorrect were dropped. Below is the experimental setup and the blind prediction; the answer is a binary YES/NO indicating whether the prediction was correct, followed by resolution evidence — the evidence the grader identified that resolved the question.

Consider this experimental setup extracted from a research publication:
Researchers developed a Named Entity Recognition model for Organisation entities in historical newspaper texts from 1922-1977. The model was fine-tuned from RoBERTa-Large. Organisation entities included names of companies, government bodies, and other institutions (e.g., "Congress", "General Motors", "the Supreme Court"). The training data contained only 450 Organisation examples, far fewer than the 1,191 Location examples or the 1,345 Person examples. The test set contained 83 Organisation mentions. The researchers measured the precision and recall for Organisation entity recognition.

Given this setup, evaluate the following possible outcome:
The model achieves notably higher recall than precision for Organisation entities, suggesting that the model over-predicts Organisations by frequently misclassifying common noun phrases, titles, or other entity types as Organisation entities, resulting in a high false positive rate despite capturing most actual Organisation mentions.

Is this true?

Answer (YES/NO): NO